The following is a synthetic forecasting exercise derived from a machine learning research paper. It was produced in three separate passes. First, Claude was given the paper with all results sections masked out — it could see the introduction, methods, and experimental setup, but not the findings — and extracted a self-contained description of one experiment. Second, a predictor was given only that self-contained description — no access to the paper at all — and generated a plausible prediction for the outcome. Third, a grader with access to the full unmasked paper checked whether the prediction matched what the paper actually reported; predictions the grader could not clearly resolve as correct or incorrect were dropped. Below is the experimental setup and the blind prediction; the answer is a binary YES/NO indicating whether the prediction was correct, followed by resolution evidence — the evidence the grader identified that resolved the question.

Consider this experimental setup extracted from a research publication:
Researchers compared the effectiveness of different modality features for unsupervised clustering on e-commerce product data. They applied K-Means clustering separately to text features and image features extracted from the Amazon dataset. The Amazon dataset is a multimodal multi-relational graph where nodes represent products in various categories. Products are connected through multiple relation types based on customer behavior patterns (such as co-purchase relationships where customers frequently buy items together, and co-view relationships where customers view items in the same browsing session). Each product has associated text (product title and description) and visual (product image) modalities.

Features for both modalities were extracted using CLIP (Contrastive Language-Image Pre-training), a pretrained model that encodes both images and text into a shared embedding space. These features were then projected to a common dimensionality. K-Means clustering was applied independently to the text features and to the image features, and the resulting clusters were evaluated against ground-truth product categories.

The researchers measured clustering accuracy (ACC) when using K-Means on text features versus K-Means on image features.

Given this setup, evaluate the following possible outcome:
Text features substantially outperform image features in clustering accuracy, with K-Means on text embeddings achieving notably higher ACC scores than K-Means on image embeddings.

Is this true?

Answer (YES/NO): YES